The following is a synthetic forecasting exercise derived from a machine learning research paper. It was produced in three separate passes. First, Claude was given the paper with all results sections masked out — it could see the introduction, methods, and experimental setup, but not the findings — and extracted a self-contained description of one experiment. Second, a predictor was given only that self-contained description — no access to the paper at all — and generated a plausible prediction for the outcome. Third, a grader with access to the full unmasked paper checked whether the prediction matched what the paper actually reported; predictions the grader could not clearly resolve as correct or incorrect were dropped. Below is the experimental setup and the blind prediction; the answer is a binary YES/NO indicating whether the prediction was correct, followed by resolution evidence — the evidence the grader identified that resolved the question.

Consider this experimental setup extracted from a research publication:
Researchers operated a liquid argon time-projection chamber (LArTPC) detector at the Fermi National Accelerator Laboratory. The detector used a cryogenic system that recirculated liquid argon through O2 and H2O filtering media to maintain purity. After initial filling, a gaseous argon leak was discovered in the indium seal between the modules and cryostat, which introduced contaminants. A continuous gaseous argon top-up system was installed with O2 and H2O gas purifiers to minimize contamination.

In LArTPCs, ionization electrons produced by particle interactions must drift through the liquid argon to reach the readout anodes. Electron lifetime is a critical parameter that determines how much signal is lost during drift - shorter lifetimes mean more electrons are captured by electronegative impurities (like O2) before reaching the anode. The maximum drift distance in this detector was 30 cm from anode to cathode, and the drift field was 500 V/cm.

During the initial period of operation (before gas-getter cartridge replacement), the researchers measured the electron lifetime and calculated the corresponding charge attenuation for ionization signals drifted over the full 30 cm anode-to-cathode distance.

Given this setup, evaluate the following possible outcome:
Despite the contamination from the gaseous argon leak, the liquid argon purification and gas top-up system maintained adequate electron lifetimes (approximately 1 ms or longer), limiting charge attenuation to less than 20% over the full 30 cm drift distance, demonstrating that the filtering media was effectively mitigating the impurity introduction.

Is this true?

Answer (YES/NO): NO